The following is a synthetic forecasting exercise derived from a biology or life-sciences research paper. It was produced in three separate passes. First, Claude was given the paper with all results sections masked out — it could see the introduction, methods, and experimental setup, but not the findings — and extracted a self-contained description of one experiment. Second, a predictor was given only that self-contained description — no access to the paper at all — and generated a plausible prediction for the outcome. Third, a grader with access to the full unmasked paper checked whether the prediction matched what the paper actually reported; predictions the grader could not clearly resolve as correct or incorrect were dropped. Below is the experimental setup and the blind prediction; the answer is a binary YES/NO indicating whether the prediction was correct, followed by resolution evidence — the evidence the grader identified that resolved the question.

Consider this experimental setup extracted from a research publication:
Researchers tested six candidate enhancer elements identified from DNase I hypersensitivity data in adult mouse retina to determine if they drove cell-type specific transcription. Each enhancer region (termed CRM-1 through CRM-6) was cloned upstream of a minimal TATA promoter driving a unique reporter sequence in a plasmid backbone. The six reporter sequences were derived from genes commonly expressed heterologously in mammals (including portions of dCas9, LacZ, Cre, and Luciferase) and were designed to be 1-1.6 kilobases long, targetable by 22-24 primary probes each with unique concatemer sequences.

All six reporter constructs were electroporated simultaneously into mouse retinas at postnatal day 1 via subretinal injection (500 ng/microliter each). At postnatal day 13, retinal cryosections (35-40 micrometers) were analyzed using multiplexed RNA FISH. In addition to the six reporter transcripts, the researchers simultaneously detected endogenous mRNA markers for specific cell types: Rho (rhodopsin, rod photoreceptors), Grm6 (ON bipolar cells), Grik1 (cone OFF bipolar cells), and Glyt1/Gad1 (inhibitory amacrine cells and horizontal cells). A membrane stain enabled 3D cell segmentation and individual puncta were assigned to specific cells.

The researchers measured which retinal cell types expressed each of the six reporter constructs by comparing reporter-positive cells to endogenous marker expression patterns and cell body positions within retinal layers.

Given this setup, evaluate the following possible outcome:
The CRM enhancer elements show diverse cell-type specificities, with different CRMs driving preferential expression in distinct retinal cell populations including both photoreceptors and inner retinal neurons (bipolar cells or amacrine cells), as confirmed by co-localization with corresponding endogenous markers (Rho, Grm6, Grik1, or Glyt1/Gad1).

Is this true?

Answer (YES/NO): YES